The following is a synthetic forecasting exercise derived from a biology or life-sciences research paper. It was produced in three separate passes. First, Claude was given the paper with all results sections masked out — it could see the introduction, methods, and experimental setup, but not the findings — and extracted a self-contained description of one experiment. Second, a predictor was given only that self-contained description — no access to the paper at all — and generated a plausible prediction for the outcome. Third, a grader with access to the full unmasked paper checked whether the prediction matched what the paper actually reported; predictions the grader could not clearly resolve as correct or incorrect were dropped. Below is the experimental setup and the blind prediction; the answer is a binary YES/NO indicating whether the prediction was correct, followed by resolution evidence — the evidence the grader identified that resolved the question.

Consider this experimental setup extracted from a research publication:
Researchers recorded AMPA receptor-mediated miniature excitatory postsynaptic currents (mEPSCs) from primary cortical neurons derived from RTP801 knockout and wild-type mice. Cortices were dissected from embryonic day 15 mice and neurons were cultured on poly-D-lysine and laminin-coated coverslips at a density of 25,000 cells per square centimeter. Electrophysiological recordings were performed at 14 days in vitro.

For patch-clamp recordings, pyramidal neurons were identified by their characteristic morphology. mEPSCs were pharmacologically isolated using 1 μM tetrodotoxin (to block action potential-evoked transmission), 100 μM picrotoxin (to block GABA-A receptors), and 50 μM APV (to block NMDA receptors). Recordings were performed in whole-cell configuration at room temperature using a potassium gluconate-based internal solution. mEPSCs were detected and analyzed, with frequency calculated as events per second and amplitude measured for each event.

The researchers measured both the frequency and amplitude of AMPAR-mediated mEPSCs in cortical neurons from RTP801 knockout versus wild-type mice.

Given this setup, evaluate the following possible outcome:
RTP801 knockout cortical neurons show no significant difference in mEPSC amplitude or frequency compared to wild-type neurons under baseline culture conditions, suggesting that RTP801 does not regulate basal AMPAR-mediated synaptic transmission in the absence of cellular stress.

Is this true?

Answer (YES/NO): NO